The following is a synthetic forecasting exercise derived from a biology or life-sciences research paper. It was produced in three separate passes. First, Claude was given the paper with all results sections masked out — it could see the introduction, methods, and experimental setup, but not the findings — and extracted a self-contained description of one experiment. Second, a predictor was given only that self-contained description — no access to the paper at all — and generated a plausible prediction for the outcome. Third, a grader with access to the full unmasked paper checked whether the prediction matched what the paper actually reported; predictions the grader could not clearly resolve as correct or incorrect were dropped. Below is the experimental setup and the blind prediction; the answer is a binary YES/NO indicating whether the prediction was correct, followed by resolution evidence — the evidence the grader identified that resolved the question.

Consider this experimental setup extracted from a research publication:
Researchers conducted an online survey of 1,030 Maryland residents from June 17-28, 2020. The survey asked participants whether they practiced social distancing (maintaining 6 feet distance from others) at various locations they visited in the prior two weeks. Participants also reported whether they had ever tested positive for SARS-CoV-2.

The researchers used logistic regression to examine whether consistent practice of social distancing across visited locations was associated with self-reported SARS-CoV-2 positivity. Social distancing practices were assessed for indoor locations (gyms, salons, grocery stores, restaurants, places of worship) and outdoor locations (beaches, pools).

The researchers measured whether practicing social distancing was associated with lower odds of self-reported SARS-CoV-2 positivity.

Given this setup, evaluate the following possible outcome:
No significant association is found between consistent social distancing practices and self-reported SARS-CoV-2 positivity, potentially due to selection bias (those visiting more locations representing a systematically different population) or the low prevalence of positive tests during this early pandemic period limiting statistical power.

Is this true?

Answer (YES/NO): NO